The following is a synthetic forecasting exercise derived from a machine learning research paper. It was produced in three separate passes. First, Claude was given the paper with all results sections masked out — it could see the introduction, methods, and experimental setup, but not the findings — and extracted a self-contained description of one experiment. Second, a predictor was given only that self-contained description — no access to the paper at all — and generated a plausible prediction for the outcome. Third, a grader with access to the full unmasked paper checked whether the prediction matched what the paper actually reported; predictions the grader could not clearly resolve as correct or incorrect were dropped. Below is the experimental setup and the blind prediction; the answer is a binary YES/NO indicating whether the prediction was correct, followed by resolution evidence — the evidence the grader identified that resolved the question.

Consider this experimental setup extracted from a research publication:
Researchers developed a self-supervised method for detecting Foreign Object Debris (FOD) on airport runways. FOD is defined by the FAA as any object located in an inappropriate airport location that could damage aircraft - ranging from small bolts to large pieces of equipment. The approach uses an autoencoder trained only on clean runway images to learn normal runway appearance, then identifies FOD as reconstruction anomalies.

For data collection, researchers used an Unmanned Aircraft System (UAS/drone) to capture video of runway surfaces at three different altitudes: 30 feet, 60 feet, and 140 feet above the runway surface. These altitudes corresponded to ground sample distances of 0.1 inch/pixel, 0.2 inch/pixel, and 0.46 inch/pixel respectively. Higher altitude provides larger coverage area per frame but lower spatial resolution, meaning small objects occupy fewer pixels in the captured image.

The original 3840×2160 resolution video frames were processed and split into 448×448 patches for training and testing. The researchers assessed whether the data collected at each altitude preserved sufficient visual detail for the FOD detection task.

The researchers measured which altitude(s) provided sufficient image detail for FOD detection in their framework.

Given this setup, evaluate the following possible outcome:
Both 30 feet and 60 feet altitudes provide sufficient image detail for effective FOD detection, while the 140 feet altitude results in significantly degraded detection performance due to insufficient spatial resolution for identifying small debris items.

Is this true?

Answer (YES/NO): NO